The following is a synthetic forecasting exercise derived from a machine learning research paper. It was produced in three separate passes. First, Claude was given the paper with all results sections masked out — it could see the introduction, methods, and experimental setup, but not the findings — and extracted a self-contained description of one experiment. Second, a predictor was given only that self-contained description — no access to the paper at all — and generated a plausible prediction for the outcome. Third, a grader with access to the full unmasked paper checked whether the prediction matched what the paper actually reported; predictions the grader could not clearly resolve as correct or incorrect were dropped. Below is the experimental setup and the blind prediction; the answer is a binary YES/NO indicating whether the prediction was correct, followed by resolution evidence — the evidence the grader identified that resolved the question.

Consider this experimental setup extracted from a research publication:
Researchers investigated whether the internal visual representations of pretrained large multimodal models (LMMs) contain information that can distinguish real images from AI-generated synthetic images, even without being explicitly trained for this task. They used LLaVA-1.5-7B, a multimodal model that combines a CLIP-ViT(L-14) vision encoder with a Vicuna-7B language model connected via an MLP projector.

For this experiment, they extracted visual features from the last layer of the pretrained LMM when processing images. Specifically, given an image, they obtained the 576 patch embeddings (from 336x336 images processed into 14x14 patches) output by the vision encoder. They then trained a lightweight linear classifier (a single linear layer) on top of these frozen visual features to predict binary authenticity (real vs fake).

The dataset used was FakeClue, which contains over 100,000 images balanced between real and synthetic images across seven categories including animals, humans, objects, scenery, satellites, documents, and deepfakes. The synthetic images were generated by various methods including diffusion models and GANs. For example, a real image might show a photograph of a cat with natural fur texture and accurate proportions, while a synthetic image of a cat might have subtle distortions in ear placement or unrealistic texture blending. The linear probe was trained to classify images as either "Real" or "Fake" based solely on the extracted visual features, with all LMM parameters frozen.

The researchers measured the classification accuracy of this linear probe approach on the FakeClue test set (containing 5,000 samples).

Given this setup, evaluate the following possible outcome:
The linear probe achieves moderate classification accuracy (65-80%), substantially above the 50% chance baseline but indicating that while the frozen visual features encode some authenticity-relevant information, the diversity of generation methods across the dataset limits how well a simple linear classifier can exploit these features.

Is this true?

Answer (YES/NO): NO